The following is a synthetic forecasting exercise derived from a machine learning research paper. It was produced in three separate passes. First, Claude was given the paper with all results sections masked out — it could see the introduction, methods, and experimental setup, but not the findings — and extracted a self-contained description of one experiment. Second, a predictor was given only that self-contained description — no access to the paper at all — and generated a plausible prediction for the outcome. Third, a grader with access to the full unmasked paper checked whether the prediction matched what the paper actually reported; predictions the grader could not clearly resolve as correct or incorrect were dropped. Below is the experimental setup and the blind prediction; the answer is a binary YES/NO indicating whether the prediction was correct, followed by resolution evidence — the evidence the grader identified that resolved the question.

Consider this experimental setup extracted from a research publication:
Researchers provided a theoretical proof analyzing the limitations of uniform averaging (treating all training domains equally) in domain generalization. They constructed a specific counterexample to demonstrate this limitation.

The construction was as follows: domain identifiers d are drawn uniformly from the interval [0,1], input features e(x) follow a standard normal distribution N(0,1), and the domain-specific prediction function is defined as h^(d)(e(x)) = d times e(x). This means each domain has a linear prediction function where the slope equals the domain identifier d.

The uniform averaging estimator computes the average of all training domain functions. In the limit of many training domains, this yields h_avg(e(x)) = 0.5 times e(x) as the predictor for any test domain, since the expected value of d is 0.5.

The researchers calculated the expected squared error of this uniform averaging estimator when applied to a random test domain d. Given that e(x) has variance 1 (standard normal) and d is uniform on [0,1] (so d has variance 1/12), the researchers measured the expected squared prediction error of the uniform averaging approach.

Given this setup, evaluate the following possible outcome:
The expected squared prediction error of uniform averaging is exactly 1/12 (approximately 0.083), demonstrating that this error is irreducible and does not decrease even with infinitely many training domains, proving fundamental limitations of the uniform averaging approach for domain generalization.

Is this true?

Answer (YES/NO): YES